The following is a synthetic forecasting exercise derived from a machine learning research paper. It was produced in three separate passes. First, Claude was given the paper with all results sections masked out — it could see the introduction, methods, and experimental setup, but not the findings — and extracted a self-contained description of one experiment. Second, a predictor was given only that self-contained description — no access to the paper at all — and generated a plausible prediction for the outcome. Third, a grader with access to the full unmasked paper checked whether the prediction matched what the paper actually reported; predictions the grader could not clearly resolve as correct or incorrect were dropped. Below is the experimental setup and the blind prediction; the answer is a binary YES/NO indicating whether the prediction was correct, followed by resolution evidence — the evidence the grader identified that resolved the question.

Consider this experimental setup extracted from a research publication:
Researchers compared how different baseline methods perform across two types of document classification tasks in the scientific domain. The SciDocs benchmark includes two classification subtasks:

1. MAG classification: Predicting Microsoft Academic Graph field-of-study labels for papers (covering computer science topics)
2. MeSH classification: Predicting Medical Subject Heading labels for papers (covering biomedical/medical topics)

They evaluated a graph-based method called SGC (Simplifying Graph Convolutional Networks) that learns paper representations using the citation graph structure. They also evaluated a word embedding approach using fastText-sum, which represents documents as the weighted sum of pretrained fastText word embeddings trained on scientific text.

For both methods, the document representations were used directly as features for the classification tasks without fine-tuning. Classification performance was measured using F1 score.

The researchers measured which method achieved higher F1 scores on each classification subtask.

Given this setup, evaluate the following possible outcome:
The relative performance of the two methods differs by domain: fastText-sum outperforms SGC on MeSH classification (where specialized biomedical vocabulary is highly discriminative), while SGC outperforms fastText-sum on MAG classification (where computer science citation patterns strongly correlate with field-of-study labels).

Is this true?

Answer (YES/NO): NO